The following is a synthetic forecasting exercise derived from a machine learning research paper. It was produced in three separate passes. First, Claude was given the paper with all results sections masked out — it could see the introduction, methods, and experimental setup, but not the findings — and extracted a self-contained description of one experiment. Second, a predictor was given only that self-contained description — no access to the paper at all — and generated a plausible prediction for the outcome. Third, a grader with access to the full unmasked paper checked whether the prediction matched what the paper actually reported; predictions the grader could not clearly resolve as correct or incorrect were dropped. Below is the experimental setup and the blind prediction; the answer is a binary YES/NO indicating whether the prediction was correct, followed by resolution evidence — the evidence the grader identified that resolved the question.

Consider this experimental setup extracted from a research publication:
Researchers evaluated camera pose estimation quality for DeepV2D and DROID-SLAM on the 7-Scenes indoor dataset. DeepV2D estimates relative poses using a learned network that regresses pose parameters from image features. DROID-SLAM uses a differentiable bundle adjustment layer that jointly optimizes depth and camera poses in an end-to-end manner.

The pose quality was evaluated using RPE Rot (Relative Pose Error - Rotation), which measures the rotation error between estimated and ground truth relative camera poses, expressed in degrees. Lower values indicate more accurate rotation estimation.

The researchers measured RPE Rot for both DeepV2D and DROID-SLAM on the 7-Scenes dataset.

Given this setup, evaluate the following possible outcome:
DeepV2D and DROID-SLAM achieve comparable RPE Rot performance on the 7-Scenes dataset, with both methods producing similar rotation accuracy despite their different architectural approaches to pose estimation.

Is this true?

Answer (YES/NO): NO